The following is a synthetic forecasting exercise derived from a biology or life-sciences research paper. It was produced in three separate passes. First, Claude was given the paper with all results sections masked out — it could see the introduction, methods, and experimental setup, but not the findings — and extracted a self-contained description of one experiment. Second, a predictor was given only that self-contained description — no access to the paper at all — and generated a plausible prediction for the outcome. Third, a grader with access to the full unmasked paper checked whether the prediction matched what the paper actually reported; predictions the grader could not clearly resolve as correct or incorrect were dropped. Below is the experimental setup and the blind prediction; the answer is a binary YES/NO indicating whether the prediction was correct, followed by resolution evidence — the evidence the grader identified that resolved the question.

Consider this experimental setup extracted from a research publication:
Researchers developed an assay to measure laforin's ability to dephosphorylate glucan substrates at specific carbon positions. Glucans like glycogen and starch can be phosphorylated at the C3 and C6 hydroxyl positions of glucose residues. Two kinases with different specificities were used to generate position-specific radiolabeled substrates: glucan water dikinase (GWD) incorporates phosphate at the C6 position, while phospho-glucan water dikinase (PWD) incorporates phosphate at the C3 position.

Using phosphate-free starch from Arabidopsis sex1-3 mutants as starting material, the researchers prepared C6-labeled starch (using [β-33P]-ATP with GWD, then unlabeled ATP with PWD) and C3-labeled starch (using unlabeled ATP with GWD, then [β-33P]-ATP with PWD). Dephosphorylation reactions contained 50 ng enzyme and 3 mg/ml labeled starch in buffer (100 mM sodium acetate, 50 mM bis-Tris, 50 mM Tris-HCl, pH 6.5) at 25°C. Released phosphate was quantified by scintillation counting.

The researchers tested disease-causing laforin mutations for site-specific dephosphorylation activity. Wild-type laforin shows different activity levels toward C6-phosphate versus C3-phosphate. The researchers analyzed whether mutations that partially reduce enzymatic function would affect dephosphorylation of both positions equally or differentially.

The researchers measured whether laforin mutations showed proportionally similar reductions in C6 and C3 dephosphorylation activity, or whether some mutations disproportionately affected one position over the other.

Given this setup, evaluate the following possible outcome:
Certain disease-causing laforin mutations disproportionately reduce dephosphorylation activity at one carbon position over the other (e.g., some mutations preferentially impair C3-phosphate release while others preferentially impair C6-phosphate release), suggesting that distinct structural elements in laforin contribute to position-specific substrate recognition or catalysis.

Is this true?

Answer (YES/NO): YES